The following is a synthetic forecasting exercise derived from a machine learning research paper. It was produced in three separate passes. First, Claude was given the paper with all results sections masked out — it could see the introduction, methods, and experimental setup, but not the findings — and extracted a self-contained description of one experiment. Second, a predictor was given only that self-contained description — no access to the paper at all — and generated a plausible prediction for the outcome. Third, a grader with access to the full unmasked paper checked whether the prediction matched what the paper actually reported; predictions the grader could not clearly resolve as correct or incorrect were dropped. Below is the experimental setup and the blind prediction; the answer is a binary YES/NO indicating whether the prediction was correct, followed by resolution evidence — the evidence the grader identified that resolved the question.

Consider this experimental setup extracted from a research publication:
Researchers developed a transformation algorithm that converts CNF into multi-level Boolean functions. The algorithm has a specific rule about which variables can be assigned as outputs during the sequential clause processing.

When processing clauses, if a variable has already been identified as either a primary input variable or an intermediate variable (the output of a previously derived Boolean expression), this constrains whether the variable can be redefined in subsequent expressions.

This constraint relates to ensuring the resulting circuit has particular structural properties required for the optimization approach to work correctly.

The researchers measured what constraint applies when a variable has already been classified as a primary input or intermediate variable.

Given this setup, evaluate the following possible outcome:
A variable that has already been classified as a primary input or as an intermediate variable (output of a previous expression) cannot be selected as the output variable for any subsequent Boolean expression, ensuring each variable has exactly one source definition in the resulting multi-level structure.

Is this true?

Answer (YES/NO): YES